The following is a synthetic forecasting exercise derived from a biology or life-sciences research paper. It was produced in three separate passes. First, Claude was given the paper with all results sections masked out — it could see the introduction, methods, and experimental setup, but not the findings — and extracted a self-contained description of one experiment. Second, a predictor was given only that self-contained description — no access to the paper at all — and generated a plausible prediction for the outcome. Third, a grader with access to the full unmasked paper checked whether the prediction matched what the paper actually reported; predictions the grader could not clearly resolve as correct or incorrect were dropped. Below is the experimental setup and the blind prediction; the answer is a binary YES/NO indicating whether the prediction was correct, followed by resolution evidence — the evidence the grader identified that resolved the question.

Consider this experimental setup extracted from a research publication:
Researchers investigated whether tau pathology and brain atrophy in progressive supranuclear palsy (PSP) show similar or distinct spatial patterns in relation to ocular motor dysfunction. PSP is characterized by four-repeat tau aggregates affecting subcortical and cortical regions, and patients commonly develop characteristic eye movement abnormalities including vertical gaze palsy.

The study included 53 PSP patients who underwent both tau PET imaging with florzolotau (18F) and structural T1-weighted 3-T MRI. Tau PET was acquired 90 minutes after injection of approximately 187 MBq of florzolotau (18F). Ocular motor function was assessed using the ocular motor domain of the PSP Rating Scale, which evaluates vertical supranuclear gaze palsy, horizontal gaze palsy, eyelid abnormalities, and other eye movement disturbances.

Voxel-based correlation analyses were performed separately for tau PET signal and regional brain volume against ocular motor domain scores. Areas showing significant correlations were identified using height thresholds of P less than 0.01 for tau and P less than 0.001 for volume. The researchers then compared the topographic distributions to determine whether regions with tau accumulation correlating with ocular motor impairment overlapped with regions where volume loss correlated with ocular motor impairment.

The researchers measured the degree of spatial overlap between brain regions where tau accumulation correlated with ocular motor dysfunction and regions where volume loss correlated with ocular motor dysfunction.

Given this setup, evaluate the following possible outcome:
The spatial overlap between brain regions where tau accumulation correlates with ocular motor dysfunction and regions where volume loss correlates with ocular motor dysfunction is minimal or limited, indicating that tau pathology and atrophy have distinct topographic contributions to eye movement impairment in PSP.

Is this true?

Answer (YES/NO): NO